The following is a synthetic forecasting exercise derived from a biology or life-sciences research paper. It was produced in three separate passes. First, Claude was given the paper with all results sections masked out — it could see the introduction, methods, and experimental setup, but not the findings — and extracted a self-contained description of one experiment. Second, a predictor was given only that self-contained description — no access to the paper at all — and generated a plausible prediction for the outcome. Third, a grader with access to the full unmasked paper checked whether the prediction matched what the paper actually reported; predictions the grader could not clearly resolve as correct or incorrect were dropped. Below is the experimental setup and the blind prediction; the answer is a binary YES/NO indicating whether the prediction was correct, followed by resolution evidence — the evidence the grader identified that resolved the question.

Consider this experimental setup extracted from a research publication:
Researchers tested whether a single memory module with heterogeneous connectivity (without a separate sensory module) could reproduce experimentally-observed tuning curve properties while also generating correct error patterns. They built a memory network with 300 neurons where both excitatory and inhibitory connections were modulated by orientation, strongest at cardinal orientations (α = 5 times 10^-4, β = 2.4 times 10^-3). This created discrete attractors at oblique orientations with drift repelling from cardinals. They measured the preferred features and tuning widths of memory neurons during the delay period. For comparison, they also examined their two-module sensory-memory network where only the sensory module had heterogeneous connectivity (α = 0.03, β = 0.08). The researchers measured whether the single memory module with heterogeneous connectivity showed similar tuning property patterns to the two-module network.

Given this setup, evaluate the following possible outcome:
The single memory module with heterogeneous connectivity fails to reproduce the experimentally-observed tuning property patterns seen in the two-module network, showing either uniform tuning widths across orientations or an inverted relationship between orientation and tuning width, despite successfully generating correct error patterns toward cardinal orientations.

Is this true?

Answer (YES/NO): NO